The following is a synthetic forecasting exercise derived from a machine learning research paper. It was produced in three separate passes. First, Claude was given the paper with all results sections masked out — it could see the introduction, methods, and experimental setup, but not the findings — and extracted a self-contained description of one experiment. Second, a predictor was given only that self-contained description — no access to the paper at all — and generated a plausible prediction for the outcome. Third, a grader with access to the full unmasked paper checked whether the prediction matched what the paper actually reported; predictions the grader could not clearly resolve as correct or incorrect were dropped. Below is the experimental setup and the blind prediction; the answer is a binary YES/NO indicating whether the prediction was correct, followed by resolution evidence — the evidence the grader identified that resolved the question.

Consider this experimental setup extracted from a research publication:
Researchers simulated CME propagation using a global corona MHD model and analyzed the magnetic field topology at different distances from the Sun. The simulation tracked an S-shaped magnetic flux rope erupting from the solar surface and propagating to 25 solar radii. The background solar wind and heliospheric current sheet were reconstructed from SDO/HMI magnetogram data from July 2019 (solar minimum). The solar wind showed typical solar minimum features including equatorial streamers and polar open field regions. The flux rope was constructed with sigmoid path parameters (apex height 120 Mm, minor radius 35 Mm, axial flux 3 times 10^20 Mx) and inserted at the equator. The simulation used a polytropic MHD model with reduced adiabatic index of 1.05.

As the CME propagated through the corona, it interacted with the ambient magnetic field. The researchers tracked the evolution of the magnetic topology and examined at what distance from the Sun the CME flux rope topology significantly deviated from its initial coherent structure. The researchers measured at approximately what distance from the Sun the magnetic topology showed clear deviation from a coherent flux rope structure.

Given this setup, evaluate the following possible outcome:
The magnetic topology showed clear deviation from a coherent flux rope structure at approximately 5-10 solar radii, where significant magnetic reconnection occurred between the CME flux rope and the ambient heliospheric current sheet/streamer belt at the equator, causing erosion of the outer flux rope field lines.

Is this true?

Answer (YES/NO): NO